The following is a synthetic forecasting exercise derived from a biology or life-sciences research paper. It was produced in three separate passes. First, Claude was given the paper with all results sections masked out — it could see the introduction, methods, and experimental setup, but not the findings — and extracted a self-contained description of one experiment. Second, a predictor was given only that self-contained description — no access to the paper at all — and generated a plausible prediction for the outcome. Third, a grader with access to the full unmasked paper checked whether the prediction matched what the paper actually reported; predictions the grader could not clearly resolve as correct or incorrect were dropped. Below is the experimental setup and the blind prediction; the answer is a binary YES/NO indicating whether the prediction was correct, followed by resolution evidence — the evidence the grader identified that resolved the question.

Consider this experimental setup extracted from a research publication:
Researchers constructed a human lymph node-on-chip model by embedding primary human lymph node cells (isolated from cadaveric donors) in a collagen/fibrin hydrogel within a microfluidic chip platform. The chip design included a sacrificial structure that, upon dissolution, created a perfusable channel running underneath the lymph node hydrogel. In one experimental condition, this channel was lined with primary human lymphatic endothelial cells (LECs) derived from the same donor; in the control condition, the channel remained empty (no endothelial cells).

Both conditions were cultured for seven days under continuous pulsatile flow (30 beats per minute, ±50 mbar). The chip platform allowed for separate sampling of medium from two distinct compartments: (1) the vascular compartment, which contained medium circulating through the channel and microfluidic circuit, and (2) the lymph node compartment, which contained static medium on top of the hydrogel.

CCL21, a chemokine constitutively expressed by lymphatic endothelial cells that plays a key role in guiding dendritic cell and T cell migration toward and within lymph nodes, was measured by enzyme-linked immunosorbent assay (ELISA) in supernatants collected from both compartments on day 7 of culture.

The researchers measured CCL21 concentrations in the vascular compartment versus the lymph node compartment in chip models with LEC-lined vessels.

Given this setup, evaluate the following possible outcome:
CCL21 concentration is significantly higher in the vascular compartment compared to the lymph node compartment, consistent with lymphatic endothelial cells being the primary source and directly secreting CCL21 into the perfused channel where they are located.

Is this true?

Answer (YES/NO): YES